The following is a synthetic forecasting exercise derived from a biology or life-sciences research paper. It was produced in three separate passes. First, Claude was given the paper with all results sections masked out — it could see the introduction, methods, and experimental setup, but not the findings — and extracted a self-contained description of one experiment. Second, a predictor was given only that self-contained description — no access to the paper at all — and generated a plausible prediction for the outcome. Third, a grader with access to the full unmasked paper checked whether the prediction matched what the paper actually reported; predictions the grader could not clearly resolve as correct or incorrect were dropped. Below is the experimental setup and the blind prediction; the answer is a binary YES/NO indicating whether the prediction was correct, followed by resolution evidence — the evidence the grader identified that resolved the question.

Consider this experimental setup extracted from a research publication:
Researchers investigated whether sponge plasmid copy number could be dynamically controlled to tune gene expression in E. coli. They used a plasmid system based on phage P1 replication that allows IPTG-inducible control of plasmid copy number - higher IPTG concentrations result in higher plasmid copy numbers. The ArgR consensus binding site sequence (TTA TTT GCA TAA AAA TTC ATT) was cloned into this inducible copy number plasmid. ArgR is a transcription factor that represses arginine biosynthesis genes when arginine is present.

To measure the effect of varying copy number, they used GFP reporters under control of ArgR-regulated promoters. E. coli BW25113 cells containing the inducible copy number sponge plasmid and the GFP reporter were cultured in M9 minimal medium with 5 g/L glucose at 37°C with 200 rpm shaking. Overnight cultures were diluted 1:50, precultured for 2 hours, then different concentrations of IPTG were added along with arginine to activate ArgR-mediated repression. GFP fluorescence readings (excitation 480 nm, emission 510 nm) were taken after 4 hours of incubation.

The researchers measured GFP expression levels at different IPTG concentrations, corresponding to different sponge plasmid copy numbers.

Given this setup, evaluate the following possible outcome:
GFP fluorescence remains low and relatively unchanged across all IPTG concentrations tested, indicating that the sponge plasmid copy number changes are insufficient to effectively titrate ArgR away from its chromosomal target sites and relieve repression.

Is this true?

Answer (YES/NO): NO